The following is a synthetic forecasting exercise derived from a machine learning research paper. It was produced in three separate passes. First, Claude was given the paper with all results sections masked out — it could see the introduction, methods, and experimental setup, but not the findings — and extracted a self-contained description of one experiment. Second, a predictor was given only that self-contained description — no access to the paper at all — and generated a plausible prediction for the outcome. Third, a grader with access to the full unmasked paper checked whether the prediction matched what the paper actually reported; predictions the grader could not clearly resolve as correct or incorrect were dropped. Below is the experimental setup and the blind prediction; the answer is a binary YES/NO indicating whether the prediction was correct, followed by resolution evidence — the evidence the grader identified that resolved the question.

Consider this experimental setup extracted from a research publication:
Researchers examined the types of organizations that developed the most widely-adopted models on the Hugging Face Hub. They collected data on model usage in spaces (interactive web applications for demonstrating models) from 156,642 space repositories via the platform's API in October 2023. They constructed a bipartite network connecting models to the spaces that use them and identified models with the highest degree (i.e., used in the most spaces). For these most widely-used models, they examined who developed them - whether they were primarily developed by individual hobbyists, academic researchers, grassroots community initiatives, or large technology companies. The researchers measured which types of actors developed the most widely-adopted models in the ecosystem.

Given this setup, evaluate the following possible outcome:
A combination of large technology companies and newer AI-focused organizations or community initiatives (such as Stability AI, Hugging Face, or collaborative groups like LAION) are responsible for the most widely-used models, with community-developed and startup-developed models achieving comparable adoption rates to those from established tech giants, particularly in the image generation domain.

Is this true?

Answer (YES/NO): YES